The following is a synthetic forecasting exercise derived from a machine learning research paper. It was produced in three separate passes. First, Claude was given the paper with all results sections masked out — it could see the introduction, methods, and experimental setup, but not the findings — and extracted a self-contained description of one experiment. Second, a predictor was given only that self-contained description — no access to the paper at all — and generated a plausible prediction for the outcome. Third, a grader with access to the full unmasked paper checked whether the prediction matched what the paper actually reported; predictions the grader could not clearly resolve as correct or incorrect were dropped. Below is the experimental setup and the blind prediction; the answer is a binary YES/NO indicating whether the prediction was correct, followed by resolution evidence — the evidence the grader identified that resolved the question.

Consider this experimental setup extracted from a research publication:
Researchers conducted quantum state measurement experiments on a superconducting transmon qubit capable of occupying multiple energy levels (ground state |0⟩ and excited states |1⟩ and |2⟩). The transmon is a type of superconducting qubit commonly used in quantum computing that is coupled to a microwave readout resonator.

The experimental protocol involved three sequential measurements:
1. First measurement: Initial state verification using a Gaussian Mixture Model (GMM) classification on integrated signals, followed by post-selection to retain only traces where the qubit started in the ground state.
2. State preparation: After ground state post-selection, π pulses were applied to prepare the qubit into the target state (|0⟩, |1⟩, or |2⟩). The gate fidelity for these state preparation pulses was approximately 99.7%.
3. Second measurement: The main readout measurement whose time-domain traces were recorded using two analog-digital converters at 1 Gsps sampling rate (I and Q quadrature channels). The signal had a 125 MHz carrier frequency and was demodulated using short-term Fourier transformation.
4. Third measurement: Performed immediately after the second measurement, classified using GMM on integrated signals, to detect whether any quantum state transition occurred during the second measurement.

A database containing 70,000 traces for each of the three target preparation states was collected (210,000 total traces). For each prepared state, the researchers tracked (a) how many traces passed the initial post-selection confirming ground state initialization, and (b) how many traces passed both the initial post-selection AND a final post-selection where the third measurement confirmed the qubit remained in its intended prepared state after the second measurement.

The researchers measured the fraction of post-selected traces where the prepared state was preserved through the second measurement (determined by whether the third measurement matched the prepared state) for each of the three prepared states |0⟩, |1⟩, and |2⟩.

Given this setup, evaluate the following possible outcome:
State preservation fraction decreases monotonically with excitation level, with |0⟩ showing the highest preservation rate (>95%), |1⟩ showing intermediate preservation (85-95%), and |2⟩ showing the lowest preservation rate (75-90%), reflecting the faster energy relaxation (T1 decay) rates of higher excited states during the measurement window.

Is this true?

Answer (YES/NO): NO